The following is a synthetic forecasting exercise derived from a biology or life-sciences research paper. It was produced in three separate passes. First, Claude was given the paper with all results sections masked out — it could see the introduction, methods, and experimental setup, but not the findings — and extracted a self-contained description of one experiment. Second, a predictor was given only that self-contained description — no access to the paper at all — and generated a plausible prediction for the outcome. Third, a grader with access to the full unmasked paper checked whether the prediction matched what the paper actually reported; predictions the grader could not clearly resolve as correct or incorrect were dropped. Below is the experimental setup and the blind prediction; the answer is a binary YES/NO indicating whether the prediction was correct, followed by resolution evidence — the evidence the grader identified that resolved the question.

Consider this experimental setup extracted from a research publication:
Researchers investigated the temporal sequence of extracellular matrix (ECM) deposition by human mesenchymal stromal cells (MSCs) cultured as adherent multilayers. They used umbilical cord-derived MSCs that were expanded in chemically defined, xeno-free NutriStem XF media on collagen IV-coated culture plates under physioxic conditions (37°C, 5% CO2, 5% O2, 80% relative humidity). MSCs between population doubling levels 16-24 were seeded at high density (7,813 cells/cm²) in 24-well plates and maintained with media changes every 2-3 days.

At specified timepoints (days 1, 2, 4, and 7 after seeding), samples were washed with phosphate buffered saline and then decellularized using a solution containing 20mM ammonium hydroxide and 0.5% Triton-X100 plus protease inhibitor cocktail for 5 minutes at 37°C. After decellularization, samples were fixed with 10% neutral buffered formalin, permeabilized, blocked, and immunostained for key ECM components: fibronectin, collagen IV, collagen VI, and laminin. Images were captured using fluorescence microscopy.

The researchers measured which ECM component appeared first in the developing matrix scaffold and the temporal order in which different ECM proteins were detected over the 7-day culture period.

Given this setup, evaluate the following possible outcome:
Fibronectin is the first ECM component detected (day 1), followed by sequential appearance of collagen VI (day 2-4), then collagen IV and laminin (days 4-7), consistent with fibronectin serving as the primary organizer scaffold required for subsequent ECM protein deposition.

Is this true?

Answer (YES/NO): NO